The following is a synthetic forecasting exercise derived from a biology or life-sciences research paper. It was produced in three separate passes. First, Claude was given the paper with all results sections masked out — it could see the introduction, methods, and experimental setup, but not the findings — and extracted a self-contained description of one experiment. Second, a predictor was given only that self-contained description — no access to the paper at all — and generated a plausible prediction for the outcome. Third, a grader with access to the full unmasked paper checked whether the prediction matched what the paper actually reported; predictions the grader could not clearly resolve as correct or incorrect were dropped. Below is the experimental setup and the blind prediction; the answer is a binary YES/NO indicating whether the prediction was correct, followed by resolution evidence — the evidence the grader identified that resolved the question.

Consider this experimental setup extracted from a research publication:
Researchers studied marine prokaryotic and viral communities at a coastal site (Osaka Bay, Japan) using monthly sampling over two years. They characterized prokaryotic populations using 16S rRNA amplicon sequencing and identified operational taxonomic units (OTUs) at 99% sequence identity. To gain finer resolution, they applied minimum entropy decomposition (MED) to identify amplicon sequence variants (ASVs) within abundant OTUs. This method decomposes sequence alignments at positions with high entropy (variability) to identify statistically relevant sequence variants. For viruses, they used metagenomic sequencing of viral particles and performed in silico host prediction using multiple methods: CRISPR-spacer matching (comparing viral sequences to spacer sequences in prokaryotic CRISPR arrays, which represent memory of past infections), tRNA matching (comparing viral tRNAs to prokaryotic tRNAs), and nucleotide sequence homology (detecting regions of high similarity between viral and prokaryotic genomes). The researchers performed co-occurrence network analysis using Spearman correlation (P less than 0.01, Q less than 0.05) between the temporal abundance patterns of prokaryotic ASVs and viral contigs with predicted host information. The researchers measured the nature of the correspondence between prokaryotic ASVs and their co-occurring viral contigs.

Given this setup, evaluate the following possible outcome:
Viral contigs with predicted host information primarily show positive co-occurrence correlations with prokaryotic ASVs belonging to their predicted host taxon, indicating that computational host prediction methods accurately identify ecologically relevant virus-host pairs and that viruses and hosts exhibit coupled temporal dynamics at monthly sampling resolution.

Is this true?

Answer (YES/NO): YES